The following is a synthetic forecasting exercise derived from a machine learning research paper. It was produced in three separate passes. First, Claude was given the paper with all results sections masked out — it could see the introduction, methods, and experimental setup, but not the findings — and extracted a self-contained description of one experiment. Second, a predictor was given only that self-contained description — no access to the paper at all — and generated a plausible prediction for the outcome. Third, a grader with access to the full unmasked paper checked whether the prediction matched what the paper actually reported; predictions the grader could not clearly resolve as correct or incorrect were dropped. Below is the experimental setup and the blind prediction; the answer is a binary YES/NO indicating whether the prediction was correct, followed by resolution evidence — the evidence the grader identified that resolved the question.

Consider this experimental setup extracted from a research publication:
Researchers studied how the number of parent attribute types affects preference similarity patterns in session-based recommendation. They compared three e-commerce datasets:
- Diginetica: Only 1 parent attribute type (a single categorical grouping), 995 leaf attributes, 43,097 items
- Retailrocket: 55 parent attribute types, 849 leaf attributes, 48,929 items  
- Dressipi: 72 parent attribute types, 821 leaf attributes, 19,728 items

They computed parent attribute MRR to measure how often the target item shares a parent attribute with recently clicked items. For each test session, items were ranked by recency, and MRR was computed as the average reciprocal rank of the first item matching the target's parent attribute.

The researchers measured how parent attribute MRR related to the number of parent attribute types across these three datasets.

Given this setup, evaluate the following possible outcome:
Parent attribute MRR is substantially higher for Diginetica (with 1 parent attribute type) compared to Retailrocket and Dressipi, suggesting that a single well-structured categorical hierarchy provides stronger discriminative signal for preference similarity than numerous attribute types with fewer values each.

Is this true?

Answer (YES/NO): YES